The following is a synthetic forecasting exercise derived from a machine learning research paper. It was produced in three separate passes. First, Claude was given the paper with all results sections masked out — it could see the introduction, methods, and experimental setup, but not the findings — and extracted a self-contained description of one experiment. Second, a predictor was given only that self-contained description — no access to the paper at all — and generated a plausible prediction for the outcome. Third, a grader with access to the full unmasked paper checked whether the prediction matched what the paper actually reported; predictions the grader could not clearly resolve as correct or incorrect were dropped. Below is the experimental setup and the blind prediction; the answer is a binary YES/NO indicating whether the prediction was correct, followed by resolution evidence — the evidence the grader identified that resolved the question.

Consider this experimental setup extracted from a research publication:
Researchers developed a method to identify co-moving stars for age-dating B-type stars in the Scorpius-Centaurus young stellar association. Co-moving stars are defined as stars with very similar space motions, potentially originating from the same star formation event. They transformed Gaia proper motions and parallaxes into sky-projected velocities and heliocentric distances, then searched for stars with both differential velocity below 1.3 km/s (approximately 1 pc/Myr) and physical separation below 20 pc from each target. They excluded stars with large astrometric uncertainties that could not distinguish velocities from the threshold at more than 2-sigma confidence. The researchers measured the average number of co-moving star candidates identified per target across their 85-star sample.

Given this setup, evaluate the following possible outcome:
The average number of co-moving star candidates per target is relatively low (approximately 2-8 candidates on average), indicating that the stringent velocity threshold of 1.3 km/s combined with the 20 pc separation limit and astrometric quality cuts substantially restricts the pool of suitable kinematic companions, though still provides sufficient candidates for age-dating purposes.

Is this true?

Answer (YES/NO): NO